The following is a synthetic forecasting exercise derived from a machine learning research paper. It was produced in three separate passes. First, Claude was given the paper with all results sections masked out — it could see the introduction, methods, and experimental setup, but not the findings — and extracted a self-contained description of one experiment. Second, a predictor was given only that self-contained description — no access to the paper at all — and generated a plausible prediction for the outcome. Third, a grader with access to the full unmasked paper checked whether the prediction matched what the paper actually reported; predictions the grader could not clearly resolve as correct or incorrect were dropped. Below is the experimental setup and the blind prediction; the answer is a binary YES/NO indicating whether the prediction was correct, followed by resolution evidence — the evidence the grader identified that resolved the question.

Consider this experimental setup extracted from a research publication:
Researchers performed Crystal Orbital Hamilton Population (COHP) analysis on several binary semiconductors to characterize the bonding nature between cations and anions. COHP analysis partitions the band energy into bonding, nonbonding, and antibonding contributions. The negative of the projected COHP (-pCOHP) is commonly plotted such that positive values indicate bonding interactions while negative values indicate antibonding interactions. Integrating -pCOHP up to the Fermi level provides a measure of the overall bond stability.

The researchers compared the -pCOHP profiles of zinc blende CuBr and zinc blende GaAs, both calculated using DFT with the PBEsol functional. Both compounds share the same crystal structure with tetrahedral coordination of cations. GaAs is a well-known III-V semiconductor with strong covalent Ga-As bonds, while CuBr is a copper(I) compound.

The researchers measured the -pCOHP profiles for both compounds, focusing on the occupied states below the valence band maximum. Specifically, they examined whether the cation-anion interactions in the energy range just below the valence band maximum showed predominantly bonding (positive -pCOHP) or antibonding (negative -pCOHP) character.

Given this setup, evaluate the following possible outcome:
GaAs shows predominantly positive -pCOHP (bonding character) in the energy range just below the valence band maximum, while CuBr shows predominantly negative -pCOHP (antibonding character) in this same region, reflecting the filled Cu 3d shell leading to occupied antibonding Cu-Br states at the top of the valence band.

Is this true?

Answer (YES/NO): YES